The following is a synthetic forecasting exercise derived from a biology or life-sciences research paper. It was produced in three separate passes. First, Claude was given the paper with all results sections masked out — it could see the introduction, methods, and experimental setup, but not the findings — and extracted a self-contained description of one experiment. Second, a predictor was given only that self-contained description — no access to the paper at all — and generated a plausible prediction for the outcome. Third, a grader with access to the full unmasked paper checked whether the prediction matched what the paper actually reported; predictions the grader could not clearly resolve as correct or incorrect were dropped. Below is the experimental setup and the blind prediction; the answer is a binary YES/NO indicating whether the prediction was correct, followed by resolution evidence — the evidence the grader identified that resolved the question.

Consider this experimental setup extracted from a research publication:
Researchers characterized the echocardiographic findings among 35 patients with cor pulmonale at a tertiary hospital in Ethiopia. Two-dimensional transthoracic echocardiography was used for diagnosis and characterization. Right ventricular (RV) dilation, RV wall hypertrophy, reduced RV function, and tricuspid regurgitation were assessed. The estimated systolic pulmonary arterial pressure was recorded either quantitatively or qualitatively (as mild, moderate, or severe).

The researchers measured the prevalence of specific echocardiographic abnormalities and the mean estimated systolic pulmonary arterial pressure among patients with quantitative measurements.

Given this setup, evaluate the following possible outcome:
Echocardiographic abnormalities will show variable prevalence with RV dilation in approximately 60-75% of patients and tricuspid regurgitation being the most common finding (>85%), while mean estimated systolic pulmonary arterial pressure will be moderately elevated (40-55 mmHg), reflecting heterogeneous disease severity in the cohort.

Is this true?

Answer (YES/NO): NO